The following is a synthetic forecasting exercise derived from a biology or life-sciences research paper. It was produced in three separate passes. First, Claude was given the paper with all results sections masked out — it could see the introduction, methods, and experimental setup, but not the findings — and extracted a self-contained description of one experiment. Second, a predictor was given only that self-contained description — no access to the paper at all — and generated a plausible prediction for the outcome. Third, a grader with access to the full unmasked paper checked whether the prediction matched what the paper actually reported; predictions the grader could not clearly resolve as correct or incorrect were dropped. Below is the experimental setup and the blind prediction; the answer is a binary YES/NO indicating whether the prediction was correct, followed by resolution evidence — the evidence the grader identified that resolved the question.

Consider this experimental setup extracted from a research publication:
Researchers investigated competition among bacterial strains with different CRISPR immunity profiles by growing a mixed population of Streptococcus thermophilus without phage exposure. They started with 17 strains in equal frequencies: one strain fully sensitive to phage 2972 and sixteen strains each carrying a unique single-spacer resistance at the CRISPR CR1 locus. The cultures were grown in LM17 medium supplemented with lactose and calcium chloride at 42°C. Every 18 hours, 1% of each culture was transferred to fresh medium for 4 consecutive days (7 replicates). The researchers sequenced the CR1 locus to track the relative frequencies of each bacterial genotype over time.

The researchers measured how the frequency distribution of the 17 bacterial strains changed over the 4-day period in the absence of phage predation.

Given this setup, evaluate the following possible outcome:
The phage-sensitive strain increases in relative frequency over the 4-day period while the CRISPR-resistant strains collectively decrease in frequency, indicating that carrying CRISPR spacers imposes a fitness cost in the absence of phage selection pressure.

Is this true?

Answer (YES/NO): NO